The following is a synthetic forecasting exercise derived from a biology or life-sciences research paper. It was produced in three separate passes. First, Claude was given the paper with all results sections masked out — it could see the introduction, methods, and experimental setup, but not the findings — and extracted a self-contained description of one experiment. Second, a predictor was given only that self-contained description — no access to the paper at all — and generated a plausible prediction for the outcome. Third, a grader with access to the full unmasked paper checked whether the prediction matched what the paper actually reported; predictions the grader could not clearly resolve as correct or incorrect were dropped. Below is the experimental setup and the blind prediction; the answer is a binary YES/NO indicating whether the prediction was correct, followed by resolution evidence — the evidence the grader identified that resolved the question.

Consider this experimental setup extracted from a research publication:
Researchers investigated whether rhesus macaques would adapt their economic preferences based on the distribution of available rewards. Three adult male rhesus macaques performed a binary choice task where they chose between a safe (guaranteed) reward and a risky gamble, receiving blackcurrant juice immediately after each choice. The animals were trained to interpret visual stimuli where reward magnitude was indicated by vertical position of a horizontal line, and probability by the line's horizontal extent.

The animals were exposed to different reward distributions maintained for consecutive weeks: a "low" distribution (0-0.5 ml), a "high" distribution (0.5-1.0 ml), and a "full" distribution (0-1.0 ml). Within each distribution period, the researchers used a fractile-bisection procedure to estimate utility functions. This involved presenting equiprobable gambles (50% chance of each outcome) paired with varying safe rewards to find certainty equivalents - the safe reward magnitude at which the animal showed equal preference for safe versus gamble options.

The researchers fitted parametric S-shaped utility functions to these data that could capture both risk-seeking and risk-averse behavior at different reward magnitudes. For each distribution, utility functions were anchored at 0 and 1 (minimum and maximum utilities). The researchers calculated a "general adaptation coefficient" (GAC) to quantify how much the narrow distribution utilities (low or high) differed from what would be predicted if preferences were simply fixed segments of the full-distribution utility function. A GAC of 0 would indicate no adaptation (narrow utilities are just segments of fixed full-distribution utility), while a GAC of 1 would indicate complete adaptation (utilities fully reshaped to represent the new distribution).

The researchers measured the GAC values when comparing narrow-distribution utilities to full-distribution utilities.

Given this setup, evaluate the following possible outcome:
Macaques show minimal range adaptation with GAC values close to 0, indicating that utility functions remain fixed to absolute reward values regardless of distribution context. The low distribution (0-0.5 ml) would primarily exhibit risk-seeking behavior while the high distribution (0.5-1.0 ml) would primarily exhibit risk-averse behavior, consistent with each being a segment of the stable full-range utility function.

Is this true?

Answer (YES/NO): NO